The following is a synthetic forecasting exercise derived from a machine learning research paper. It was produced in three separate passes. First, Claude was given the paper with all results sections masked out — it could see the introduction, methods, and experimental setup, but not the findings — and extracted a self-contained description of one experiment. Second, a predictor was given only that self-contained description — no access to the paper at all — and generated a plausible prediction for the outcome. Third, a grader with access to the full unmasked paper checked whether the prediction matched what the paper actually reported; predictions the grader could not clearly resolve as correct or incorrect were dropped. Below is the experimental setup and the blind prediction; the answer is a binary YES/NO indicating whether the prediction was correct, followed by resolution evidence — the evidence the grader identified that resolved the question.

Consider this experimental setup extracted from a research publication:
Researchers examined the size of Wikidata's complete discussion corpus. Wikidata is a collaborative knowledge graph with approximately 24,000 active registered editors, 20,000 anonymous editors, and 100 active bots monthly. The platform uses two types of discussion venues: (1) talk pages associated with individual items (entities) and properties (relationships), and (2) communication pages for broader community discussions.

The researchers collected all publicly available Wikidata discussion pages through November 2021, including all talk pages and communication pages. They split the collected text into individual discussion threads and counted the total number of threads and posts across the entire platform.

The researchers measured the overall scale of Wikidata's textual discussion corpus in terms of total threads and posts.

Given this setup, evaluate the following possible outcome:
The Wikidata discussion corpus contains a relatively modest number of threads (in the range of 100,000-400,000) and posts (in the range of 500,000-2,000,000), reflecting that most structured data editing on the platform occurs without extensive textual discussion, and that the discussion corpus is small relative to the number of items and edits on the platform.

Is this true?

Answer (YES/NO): NO